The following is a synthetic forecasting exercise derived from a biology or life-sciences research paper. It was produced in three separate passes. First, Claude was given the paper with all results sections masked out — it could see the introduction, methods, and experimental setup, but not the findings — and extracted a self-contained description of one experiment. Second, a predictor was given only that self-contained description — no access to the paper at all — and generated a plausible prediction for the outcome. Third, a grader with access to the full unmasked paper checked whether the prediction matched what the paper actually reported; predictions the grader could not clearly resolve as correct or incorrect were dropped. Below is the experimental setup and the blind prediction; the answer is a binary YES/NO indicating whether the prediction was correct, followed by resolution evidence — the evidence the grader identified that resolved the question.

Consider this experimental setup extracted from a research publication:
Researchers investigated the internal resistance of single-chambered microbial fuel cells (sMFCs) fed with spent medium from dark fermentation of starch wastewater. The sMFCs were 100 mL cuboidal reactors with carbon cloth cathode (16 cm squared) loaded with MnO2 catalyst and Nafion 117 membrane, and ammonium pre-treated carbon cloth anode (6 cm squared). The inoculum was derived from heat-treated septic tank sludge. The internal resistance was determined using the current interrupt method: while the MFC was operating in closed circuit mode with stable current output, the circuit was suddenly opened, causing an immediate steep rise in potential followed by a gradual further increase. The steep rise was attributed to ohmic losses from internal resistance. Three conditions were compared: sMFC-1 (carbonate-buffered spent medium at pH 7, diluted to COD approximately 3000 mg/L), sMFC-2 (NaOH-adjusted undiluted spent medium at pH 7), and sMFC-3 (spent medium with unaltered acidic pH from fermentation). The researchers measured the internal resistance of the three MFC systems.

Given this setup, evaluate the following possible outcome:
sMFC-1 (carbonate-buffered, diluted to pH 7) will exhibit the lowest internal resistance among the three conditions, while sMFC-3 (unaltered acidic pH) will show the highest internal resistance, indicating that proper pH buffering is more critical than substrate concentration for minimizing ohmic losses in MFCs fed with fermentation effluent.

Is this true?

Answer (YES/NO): YES